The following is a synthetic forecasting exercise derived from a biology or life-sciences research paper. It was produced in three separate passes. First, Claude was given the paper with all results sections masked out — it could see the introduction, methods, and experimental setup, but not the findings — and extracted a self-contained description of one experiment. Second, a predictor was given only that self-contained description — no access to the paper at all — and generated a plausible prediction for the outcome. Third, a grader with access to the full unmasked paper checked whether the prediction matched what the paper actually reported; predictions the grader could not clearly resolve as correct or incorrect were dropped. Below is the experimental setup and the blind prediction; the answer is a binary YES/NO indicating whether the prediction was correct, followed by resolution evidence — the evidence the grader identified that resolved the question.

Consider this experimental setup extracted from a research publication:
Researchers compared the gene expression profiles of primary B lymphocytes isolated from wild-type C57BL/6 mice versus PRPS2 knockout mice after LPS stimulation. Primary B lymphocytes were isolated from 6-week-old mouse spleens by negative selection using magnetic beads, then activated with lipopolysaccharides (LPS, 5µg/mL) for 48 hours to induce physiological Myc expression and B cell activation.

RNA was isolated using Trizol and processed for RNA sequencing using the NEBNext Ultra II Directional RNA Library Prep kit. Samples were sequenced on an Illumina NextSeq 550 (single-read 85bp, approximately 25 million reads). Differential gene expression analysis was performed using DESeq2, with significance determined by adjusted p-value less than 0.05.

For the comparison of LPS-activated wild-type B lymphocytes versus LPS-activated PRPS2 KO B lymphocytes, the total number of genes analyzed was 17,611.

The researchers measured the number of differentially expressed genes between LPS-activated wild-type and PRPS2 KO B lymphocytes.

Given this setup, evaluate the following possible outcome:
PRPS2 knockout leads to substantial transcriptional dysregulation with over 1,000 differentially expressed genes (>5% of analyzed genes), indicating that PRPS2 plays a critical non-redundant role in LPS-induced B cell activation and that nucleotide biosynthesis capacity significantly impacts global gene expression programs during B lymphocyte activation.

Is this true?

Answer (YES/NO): NO